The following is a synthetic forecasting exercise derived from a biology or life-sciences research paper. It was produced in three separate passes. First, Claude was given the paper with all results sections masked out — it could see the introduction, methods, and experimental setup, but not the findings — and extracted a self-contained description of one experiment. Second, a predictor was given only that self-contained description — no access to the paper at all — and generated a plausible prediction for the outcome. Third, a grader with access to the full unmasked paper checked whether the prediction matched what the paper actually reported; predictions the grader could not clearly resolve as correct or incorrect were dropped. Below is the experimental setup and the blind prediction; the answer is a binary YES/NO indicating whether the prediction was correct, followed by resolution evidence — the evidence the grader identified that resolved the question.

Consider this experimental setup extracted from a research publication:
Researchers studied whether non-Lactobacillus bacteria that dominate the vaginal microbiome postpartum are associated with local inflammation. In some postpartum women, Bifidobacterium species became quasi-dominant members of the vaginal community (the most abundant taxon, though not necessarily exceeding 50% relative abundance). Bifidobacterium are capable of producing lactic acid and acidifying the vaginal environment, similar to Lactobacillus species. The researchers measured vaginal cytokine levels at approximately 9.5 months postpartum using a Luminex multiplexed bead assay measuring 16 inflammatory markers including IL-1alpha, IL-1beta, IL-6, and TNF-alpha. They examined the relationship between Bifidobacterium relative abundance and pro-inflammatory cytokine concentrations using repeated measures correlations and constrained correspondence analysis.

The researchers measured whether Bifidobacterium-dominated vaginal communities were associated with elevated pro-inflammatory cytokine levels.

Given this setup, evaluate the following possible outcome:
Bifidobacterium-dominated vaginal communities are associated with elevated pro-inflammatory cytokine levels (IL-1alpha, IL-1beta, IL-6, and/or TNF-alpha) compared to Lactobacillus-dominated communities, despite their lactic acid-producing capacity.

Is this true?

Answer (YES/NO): NO